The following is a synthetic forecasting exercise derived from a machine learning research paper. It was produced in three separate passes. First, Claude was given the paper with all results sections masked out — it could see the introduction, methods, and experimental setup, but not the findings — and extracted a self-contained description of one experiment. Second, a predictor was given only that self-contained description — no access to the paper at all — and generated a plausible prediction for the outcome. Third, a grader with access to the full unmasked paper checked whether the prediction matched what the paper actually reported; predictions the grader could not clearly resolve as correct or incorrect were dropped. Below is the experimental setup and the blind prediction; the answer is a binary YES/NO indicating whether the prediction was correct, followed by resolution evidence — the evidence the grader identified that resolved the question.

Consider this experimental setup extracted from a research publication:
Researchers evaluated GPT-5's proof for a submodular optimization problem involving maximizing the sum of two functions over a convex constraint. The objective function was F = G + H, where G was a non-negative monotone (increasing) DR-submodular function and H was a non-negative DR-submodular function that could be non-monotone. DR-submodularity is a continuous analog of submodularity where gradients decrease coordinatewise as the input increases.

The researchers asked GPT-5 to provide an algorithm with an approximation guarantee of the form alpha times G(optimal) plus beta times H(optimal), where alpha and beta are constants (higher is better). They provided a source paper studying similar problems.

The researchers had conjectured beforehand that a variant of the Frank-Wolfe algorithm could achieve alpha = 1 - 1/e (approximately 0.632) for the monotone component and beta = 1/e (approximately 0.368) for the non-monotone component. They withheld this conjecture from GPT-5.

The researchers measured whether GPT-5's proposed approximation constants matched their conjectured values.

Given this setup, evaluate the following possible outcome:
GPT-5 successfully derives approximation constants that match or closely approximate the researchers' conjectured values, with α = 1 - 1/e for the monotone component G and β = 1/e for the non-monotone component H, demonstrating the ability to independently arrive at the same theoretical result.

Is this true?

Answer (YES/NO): YES